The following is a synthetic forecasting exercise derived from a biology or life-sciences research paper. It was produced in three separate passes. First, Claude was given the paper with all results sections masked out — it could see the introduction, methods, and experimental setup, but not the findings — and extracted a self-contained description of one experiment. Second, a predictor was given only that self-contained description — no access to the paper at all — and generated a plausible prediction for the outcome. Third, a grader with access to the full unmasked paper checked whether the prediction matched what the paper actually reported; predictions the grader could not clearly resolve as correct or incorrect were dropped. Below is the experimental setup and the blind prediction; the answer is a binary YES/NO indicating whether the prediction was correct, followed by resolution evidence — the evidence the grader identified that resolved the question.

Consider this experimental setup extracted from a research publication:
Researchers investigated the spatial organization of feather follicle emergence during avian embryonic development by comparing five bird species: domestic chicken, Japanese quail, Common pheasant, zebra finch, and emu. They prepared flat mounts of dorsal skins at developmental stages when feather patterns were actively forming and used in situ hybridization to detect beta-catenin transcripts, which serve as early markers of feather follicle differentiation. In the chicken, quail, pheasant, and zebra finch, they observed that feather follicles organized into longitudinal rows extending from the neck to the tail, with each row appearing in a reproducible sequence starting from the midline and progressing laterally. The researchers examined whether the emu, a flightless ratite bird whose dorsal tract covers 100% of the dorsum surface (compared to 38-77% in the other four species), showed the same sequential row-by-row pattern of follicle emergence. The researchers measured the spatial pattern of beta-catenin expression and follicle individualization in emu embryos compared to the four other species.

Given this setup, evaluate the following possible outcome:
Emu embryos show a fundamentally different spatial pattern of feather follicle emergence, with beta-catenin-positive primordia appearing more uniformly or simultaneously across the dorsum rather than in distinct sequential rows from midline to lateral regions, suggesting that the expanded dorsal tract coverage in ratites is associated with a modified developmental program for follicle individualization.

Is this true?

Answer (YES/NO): YES